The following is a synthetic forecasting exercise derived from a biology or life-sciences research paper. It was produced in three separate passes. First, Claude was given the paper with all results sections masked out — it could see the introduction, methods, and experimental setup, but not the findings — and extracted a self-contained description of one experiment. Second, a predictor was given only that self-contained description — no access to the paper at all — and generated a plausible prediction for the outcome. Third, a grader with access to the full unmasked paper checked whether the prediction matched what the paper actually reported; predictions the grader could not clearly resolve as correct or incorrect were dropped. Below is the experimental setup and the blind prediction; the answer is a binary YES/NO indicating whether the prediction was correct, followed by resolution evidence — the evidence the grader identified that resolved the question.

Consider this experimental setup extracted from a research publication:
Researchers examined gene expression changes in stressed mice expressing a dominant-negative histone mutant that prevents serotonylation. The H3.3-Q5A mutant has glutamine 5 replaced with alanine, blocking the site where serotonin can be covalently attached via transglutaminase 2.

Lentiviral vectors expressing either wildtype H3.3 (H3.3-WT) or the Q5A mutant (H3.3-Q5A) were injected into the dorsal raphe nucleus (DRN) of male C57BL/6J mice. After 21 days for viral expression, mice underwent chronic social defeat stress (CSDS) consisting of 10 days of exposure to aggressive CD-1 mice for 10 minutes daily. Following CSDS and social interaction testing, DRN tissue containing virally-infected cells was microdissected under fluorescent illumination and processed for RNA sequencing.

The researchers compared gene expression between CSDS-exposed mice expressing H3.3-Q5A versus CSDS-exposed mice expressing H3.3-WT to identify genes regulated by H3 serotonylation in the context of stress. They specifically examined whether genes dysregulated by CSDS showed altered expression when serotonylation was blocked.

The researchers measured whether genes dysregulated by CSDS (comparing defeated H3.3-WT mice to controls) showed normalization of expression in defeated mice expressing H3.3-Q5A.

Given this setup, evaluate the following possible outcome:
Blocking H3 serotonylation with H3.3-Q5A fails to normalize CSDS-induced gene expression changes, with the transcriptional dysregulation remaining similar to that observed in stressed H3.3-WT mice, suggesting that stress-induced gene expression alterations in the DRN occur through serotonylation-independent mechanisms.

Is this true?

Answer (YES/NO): NO